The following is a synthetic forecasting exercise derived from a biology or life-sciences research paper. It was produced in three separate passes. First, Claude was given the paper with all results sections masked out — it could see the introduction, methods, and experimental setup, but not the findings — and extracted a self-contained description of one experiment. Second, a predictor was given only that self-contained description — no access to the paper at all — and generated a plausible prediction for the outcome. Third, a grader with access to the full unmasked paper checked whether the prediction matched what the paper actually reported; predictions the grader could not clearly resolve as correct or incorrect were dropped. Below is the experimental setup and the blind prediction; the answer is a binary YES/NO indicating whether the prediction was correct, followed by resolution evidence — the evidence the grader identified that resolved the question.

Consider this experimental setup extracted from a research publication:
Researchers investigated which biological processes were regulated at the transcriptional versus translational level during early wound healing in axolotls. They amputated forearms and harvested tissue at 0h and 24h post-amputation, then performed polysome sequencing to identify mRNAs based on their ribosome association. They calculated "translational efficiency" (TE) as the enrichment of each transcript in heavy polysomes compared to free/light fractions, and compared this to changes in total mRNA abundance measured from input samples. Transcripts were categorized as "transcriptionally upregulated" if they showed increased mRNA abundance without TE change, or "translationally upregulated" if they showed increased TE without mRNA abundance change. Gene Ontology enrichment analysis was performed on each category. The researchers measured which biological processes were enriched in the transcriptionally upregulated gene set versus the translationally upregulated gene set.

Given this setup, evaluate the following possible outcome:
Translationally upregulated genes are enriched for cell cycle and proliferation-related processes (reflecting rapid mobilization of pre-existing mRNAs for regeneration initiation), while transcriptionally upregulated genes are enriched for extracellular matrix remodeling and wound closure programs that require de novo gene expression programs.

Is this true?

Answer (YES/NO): NO